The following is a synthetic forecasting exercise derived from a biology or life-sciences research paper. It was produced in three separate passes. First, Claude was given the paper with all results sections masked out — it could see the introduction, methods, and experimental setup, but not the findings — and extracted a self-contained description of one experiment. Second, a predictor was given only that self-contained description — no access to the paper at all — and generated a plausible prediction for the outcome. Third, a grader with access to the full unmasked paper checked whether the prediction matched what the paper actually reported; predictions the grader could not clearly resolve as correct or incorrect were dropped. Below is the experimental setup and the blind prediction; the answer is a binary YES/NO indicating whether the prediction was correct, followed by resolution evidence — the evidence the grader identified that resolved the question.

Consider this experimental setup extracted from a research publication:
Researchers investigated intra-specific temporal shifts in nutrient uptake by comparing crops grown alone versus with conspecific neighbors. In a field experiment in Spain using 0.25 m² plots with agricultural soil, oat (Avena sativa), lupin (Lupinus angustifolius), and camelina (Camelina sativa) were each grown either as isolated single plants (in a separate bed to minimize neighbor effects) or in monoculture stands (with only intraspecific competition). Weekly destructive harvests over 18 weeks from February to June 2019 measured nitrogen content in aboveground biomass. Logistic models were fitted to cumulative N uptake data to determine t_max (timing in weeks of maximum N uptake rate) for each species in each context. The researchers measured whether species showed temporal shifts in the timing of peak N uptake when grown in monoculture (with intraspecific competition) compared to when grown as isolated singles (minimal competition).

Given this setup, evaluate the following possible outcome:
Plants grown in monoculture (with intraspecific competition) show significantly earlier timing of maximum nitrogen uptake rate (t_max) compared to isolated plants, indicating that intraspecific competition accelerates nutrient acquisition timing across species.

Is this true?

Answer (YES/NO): YES